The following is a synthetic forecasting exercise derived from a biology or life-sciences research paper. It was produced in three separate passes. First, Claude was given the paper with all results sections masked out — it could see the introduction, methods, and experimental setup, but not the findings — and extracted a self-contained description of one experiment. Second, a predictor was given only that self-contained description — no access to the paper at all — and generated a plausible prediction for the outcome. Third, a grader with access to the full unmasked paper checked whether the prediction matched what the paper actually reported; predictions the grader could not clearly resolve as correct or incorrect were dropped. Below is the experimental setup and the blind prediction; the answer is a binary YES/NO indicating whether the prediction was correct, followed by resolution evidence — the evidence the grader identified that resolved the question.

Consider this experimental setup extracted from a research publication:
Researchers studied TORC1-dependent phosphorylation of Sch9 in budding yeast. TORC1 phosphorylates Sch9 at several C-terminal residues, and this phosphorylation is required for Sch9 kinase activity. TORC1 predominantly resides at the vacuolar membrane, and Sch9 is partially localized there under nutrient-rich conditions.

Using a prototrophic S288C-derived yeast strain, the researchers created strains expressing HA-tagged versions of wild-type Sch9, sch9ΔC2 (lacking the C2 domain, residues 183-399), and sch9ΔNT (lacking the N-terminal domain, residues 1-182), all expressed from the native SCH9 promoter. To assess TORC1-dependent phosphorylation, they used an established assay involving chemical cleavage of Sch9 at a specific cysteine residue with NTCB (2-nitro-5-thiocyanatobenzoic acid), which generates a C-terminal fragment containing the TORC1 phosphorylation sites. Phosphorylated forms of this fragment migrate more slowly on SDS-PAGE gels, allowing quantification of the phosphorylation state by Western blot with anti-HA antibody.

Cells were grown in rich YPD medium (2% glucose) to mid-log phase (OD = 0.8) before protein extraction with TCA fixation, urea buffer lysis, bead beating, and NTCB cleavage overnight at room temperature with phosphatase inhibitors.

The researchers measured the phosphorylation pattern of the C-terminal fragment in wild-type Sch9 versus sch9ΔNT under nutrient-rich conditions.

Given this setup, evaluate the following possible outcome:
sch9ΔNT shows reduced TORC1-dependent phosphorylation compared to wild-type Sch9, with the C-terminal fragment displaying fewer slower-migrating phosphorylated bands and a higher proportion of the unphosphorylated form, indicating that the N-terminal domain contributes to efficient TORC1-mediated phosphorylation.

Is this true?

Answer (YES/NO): YES